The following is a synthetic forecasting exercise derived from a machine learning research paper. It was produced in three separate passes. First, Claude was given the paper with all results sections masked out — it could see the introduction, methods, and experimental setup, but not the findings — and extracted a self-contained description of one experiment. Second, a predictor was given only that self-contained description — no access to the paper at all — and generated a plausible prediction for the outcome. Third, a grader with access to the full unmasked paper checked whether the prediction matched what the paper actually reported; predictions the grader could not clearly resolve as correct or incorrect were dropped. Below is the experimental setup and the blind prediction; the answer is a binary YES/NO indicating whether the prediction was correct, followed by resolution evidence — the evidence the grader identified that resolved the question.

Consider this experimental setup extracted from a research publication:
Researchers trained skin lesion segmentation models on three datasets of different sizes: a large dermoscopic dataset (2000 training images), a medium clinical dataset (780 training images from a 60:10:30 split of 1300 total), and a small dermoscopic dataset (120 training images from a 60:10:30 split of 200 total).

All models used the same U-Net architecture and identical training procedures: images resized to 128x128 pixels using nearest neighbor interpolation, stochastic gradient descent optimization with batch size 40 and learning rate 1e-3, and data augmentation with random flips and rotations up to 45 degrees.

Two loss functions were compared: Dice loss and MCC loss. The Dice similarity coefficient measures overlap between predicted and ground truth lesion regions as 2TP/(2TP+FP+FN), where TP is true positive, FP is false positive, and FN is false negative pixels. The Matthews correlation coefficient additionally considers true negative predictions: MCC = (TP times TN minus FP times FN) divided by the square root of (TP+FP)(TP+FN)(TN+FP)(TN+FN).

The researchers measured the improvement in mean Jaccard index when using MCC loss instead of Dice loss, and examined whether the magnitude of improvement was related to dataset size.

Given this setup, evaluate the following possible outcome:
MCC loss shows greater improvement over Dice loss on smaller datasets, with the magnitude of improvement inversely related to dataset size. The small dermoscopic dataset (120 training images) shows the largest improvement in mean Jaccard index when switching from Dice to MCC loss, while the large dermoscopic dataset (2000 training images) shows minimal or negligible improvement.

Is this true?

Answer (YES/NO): NO